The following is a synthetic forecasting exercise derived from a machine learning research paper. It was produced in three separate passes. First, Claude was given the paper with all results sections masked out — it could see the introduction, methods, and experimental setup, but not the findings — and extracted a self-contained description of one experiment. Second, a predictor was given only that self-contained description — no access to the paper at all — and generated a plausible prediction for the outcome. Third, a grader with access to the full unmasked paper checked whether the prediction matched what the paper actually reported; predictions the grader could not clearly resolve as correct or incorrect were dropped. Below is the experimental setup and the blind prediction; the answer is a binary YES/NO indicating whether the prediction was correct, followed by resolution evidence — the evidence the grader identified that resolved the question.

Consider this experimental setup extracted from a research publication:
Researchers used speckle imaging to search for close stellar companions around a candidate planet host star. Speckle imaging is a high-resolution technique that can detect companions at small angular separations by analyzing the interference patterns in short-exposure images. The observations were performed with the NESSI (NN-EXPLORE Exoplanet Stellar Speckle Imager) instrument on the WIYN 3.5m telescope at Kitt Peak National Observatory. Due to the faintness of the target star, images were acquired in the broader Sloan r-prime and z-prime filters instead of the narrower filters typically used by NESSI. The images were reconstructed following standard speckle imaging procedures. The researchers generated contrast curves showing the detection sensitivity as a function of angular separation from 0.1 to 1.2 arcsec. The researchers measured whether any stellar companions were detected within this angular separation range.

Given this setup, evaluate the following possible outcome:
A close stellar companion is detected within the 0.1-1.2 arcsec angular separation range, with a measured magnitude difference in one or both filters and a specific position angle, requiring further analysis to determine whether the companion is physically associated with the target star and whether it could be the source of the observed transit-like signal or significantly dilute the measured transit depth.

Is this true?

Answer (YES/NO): NO